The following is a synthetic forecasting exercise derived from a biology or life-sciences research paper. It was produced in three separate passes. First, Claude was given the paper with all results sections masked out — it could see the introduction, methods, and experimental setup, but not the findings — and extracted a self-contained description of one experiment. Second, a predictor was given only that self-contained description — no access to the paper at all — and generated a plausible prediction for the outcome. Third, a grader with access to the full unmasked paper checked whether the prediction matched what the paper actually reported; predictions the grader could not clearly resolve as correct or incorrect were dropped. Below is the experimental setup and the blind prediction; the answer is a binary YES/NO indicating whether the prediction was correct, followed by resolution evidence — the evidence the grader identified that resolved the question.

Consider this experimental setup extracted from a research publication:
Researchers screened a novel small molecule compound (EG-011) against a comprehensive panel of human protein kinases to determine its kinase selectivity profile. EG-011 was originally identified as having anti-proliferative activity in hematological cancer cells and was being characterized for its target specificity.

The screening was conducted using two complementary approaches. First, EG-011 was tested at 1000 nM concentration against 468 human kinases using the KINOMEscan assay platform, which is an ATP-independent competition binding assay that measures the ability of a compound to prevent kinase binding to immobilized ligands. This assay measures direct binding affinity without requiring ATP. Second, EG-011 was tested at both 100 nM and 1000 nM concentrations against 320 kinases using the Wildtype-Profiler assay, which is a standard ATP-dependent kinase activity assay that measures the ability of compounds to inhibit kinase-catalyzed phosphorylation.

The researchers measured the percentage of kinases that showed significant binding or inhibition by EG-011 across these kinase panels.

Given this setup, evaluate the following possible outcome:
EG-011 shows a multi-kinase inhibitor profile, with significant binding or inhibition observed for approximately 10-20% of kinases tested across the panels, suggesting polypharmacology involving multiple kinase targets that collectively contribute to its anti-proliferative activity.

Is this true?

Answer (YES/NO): NO